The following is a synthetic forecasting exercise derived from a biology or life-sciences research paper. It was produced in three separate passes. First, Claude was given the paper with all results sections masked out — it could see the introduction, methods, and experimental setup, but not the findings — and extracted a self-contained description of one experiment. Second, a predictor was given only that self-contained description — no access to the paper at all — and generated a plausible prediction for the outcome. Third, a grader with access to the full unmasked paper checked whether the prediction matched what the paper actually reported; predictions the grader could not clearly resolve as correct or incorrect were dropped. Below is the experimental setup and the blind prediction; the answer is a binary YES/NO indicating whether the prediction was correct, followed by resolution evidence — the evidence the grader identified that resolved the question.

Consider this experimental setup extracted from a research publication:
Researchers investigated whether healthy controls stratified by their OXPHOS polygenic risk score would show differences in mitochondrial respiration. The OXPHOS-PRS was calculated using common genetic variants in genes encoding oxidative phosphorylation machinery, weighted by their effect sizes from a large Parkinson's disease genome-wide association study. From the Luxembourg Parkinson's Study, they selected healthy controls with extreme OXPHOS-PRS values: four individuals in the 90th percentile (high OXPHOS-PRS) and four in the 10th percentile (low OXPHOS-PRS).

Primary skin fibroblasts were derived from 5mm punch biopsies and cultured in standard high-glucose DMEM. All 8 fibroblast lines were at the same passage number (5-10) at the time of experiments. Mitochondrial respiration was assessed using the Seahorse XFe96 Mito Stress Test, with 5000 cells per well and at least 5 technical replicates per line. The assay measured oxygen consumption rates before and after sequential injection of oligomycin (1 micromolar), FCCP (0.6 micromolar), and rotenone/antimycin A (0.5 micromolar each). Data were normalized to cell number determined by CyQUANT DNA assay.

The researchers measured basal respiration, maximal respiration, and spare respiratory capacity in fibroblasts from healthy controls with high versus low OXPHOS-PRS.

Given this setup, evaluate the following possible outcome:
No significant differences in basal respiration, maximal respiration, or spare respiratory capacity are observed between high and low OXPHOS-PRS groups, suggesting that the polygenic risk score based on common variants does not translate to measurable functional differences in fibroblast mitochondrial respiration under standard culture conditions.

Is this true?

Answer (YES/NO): YES